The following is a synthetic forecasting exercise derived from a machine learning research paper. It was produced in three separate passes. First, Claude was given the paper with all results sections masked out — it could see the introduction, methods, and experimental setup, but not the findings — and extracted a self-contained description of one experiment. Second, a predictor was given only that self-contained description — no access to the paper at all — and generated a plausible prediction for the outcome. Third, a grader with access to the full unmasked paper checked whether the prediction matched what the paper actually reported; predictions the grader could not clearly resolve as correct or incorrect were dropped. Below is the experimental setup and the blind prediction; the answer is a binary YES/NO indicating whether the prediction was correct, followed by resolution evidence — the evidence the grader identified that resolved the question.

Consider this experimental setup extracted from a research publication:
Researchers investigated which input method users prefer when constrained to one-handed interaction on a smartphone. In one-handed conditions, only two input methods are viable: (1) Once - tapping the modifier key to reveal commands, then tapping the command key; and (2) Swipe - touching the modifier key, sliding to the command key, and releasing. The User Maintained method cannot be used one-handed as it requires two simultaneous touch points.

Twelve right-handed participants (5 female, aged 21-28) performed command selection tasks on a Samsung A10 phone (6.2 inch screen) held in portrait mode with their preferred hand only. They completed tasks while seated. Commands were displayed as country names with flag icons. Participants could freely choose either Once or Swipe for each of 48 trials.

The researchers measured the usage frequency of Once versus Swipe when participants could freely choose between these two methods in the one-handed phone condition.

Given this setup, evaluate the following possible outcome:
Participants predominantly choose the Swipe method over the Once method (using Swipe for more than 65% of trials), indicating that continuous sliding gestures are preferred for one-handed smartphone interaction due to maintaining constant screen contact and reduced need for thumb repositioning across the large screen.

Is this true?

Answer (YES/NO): NO